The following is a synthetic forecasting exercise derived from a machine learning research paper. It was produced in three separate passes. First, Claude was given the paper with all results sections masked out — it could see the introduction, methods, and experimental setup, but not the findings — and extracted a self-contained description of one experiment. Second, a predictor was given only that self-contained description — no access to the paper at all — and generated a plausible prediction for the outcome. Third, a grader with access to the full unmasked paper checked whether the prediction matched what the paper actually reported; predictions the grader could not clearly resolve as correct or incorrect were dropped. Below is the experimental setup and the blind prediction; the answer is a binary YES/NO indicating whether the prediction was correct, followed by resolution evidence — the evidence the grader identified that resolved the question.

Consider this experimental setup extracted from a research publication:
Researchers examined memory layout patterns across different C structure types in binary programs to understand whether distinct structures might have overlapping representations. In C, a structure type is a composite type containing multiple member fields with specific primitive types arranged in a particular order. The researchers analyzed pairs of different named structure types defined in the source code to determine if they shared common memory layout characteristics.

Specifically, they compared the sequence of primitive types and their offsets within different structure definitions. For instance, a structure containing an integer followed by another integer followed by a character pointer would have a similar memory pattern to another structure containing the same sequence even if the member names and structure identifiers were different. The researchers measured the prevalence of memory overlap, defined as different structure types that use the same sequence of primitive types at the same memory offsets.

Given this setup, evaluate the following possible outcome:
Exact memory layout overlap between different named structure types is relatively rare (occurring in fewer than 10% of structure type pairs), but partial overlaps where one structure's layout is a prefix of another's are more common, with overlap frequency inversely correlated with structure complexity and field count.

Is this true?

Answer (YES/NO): NO